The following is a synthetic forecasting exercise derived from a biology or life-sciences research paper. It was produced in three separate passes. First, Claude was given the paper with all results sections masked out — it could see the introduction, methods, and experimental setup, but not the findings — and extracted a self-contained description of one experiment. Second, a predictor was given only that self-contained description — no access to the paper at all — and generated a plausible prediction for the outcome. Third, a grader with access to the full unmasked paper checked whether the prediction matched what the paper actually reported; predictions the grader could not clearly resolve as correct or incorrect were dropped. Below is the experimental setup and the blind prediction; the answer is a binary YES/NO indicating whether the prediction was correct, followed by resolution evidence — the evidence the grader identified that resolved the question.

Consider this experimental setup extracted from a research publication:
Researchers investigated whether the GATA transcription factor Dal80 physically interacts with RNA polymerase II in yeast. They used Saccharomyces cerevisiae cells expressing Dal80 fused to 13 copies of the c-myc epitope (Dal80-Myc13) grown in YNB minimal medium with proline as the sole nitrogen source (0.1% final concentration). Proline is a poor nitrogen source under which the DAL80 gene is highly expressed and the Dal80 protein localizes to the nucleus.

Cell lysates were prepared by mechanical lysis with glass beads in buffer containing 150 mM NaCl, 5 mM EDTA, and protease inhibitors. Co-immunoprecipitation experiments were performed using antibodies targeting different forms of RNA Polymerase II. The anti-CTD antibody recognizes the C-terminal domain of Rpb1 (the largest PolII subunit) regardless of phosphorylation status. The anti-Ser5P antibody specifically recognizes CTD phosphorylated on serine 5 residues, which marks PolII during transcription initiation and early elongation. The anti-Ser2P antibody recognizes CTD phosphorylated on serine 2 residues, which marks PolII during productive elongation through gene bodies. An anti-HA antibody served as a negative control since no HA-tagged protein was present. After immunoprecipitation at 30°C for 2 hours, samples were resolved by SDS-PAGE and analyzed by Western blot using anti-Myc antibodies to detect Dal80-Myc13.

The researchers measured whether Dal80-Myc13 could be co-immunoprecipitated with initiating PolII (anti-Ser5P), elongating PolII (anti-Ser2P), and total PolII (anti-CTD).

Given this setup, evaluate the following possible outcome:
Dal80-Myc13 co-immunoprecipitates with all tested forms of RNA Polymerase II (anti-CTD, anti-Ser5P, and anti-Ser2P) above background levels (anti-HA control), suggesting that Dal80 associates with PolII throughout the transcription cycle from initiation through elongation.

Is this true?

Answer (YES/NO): YES